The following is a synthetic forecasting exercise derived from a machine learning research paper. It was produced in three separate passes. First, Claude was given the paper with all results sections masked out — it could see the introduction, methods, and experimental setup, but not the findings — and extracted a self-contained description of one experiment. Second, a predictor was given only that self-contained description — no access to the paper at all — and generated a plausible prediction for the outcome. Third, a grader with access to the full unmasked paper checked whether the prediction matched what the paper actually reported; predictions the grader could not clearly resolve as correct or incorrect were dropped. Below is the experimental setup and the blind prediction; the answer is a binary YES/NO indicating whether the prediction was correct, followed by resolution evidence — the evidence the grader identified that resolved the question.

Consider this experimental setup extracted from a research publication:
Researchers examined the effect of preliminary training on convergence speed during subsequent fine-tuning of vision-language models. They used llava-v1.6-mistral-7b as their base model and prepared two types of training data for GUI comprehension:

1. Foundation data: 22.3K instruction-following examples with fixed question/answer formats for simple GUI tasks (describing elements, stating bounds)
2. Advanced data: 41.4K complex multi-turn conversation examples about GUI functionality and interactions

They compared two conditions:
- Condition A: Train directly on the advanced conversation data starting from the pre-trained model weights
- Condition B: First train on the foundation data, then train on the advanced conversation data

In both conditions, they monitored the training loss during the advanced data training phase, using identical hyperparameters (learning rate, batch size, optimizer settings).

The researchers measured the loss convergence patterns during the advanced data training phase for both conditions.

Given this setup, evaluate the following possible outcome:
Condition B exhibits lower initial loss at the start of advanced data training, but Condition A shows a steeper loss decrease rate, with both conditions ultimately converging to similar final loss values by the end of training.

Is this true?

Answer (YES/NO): NO